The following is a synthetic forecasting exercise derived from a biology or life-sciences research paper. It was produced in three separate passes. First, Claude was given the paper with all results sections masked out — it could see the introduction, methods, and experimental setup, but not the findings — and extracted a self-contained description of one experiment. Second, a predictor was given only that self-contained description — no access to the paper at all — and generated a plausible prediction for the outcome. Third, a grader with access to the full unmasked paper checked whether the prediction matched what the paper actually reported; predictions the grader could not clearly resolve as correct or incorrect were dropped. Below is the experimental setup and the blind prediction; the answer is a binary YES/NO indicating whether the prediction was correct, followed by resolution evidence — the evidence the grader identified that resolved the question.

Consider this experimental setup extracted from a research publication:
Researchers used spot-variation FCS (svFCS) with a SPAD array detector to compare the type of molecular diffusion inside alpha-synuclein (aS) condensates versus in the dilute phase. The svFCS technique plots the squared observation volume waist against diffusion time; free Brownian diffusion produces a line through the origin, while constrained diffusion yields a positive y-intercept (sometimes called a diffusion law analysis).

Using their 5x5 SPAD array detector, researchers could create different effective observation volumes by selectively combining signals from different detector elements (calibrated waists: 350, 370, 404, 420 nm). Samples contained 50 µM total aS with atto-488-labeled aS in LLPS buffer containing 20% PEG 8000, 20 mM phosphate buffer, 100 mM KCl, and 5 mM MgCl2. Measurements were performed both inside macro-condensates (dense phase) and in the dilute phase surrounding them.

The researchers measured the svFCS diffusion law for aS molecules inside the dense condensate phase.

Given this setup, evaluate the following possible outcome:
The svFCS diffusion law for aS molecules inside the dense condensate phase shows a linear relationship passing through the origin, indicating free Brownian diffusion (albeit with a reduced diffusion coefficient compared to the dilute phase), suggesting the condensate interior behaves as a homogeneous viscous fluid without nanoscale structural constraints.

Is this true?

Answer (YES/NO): NO